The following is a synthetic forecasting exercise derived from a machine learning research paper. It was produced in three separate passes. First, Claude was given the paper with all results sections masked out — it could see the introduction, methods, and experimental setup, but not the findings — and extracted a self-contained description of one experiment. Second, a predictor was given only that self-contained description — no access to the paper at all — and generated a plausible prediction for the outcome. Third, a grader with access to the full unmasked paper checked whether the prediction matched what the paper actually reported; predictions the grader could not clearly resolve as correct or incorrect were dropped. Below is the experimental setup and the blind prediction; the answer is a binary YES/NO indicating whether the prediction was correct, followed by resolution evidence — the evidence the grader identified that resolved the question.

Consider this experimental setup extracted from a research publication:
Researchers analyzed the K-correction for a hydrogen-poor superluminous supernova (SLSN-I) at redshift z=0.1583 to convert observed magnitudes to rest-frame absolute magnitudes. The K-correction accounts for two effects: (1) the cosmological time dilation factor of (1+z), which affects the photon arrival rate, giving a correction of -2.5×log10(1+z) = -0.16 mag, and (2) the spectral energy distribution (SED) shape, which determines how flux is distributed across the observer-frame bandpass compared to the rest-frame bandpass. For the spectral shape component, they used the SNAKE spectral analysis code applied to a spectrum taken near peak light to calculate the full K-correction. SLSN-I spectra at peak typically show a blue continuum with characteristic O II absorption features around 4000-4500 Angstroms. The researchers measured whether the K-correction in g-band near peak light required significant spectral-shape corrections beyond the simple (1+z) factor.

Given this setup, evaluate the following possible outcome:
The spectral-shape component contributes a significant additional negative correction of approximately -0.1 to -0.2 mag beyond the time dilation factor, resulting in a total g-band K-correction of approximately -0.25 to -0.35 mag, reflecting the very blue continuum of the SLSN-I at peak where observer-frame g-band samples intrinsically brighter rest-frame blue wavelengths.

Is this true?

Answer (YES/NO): NO